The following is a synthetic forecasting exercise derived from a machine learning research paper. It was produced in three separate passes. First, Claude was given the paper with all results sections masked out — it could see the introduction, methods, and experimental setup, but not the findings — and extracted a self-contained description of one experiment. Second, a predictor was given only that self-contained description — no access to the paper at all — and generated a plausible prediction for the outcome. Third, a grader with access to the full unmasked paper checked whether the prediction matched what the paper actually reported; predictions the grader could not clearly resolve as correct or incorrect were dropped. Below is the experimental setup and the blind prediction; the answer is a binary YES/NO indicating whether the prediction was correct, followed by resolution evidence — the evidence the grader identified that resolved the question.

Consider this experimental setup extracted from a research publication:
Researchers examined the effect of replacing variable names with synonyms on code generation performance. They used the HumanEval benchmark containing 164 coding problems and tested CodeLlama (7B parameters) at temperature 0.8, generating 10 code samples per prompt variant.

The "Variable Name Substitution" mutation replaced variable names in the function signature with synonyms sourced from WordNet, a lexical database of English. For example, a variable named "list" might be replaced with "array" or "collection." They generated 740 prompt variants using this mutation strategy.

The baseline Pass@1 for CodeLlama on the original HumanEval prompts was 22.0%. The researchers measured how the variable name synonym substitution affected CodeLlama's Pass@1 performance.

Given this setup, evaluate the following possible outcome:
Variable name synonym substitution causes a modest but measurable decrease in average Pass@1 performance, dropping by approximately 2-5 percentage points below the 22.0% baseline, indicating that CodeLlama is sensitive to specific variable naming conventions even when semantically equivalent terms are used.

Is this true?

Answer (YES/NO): NO